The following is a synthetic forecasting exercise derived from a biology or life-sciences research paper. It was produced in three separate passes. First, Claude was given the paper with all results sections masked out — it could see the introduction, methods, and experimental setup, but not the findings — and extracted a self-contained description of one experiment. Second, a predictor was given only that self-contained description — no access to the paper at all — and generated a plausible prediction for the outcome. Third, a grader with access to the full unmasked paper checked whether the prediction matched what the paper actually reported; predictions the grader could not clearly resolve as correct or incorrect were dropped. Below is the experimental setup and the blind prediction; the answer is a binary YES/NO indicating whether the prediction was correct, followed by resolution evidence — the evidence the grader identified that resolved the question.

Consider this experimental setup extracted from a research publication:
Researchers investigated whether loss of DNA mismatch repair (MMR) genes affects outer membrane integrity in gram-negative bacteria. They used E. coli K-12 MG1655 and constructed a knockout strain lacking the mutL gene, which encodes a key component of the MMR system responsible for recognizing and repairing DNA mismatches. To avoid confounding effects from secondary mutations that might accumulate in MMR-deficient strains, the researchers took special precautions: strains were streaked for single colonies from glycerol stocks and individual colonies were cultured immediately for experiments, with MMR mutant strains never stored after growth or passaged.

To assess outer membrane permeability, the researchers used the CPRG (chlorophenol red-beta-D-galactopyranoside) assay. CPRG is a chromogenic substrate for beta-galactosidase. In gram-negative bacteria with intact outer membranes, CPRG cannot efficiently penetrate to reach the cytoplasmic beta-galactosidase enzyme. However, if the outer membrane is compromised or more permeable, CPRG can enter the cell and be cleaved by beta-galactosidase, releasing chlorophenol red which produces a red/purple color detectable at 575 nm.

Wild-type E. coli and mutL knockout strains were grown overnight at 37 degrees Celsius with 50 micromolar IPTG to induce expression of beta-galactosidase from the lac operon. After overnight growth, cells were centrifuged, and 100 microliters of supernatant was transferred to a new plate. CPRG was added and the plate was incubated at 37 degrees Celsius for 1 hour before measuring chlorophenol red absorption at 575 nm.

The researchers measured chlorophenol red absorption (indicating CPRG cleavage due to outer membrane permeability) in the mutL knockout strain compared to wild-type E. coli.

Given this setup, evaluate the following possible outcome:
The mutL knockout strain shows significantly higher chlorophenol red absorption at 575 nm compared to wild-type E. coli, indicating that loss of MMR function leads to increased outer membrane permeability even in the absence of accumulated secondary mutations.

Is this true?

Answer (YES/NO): NO